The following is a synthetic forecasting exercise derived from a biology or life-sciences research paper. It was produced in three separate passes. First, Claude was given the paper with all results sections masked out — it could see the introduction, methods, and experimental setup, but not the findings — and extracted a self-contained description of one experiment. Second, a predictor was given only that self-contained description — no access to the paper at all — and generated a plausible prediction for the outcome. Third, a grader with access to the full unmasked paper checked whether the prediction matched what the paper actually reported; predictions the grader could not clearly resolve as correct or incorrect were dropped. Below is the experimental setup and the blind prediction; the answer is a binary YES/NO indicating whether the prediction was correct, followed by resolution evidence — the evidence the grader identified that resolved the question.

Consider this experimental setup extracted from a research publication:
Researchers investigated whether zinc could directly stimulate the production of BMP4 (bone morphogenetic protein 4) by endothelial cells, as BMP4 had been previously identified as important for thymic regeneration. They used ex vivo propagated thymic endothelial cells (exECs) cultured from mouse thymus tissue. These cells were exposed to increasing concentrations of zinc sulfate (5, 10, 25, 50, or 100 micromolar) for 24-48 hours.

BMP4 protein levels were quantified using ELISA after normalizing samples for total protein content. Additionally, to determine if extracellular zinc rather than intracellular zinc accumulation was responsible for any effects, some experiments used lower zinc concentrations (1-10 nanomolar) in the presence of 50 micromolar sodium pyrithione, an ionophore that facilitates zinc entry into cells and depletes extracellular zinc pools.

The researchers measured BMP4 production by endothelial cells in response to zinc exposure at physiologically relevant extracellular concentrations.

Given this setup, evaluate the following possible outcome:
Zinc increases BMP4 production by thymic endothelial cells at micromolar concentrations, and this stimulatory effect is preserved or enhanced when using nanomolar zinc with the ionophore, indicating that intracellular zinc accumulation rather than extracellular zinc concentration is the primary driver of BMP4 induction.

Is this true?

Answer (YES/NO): NO